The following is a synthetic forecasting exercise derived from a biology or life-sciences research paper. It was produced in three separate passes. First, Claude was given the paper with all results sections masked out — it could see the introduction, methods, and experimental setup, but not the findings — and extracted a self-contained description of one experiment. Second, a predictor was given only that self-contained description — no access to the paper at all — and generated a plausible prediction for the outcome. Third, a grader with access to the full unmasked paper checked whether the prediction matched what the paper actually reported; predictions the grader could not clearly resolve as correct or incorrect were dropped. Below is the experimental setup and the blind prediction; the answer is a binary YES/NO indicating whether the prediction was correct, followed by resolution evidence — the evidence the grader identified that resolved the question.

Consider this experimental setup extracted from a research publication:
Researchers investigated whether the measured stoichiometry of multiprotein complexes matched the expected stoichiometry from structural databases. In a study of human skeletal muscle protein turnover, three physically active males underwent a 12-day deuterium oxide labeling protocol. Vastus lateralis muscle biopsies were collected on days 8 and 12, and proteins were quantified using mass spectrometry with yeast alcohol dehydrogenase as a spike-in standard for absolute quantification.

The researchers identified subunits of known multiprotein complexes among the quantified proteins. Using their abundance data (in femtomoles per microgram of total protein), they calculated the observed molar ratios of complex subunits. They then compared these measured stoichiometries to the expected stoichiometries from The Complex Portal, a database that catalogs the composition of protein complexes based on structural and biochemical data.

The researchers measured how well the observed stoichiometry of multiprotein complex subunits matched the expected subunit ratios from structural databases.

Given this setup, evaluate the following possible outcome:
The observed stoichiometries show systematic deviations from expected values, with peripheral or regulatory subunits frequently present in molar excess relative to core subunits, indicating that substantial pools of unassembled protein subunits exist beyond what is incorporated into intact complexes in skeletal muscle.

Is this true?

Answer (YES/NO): NO